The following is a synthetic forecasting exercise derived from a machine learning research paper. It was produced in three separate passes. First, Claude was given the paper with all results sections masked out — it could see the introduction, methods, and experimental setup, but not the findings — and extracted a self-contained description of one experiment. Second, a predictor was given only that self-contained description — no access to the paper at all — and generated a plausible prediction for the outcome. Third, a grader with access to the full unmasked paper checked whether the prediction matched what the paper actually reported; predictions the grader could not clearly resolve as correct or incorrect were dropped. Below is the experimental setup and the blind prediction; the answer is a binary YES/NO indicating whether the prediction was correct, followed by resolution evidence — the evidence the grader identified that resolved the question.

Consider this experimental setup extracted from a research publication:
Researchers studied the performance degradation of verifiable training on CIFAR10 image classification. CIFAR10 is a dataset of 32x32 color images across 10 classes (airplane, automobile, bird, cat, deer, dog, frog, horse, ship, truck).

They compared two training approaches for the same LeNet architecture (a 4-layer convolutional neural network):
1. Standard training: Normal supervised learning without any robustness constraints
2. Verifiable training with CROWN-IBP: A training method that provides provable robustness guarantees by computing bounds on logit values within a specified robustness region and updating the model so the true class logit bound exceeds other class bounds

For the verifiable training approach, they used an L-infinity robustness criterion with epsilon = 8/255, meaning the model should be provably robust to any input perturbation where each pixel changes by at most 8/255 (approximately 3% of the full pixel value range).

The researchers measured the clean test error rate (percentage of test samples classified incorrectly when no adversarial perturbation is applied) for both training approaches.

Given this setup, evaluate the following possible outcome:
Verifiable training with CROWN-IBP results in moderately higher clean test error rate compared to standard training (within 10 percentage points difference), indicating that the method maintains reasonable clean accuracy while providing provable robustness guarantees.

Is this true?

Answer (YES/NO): NO